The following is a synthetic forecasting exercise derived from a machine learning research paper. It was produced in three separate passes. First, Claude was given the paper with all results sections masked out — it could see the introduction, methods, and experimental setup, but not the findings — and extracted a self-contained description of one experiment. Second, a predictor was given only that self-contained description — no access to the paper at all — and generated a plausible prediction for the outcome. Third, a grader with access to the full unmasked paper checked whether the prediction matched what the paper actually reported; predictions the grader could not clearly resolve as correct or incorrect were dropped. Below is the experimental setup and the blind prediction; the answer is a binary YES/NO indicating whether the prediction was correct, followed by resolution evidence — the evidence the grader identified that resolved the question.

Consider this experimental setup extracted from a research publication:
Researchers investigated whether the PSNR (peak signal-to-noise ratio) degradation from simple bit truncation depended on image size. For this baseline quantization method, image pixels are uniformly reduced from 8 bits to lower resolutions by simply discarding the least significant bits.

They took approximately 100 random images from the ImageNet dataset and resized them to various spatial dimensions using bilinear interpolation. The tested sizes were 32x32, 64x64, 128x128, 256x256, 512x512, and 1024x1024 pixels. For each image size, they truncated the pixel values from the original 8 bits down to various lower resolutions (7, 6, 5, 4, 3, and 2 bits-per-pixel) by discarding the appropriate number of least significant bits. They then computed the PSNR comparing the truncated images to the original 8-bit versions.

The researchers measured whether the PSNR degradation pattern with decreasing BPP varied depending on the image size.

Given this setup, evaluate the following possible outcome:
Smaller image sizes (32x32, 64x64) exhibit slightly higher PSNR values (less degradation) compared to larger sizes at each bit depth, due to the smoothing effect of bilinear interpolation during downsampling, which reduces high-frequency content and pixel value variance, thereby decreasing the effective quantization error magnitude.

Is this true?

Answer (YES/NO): NO